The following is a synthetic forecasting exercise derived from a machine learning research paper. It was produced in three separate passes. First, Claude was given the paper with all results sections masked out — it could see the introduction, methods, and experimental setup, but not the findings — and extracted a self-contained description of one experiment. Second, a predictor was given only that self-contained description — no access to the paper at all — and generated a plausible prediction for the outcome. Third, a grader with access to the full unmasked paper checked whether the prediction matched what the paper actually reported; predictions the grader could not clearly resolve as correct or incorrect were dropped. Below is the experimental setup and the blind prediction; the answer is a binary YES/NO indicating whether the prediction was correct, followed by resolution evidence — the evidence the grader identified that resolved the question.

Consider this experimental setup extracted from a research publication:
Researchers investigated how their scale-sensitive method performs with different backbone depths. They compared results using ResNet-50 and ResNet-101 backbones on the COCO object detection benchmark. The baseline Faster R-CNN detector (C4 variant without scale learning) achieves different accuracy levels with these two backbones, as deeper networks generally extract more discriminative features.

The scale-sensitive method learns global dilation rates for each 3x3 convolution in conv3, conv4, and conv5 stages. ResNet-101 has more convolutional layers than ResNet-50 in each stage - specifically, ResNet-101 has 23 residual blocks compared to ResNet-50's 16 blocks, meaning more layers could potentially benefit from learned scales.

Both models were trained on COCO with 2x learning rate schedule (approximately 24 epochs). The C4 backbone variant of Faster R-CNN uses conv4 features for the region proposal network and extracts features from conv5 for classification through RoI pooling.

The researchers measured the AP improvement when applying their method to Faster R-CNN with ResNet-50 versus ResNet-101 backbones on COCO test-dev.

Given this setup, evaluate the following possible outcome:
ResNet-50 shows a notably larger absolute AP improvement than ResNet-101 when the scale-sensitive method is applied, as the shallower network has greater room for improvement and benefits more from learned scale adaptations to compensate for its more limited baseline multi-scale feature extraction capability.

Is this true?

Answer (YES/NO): YES